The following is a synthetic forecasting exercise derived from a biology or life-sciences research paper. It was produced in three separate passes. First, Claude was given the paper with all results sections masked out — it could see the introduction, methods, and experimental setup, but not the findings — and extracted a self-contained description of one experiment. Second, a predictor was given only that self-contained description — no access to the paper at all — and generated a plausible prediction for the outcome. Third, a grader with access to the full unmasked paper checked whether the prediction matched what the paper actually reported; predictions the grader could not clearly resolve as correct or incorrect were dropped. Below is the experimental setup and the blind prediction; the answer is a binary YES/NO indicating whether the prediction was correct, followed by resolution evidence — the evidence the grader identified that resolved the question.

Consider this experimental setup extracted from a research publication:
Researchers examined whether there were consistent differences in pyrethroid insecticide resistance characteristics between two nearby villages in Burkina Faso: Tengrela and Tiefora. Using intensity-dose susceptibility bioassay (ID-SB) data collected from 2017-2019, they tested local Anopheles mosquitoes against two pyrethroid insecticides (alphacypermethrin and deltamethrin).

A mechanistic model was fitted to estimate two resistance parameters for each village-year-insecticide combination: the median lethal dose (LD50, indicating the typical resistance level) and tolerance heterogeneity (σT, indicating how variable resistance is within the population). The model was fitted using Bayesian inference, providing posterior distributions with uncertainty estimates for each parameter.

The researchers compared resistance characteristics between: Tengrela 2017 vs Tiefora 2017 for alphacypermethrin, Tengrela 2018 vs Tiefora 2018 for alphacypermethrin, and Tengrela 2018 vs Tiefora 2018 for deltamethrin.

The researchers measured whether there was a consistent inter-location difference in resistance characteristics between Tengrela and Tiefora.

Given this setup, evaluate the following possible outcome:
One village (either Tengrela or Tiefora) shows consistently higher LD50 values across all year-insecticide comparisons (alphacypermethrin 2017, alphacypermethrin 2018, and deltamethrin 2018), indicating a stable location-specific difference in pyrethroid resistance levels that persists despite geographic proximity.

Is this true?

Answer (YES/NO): NO